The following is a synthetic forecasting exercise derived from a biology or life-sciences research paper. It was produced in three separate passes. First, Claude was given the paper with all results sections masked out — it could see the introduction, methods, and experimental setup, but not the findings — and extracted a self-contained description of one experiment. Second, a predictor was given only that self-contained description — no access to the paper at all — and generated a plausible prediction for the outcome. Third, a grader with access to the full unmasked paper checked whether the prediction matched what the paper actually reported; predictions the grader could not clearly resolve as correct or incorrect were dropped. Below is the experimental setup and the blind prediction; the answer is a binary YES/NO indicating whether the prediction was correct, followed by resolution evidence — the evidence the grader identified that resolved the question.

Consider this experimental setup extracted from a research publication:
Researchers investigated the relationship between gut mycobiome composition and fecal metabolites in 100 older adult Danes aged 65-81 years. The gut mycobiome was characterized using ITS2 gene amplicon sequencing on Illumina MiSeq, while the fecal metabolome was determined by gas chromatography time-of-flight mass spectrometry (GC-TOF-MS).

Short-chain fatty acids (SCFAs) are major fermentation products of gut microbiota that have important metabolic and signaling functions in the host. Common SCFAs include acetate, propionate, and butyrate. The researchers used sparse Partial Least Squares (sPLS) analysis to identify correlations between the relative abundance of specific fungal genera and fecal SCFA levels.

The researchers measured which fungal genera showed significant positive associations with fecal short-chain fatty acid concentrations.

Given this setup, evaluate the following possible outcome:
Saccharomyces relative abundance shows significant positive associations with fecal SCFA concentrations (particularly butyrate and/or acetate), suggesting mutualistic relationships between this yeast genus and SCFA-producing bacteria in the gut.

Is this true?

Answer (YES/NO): NO